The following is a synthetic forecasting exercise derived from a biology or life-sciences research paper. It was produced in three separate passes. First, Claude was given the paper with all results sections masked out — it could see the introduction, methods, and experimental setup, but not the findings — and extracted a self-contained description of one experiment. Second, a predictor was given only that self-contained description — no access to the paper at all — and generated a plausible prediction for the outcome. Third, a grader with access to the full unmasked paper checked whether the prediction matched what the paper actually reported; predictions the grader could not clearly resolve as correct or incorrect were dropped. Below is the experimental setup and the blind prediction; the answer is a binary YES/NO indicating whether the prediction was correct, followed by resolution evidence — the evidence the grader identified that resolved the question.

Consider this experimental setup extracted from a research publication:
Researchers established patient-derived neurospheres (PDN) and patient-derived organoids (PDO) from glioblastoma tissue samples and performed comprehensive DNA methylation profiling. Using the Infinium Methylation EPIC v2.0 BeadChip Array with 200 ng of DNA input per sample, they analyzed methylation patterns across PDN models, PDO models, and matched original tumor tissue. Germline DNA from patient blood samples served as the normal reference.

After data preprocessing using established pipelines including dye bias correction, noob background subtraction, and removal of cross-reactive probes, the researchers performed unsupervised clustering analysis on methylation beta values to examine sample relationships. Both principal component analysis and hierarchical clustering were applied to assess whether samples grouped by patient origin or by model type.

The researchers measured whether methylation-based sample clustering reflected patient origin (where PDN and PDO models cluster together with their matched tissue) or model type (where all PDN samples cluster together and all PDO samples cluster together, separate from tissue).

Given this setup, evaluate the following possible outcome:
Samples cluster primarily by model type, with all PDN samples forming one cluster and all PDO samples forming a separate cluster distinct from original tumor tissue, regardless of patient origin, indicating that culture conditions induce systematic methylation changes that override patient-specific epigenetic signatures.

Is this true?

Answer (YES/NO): NO